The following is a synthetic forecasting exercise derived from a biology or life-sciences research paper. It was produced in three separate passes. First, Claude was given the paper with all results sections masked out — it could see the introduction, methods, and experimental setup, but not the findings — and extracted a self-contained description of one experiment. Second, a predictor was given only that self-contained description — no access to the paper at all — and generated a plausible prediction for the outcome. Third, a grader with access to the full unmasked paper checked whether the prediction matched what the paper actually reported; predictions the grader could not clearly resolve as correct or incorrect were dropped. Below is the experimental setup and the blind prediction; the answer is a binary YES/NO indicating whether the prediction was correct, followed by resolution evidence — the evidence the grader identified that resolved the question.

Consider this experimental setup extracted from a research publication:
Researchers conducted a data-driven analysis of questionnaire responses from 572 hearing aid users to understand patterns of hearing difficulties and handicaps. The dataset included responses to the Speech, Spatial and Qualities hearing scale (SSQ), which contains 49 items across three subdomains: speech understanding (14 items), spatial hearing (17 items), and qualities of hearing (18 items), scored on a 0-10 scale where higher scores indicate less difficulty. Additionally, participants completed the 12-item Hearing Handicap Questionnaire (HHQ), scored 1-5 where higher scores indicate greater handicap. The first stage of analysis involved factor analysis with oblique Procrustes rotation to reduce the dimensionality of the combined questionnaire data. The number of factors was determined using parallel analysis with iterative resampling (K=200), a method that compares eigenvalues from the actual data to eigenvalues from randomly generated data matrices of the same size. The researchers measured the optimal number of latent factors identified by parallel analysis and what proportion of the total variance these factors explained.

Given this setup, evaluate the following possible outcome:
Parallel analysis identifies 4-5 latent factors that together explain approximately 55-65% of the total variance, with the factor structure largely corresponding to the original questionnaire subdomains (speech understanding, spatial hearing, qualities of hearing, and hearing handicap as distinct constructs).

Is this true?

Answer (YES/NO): NO